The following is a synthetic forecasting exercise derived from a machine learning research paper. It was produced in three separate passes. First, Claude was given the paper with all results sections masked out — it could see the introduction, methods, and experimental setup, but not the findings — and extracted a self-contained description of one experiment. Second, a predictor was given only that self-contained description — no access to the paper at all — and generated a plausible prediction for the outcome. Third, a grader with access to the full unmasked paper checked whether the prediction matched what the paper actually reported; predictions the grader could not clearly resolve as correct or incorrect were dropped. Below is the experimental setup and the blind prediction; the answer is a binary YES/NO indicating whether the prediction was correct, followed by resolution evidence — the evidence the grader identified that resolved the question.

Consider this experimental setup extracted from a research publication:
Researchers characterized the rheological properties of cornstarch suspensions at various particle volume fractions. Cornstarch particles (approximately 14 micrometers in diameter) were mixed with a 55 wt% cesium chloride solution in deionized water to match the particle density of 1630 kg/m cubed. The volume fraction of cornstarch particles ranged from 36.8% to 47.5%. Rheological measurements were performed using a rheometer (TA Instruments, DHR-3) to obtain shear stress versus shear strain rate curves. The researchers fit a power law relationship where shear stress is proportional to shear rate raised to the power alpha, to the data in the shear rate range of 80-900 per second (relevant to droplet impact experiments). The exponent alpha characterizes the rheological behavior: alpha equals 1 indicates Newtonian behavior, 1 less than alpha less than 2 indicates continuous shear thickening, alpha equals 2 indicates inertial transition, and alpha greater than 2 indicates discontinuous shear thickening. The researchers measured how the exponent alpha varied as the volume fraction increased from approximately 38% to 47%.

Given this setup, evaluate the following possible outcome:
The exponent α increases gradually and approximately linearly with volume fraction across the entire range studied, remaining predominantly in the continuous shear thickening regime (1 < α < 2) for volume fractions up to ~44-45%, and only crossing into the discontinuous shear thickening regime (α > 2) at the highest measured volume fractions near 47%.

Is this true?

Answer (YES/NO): NO